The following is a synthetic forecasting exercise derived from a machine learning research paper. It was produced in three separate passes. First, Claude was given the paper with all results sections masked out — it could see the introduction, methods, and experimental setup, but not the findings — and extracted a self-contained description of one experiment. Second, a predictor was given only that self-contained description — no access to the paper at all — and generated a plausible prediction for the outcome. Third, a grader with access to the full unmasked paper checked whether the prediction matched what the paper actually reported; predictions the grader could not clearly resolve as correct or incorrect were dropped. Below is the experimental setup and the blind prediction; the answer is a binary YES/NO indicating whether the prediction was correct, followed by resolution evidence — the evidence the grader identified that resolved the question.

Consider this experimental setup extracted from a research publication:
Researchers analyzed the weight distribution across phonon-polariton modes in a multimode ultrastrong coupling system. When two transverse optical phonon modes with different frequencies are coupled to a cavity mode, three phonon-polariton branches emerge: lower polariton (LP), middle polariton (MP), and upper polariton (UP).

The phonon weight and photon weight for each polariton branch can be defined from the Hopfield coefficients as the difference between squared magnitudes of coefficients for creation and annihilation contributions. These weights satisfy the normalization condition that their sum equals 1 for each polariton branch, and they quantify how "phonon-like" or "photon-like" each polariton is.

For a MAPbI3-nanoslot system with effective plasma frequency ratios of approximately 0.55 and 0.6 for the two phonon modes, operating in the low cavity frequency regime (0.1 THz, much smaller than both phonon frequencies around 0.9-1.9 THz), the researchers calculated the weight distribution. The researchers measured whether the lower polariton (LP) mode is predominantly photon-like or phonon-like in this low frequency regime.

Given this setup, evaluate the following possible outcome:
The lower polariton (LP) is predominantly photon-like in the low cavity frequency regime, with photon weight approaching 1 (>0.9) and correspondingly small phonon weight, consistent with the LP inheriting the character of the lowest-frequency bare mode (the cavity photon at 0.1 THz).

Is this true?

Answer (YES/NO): NO